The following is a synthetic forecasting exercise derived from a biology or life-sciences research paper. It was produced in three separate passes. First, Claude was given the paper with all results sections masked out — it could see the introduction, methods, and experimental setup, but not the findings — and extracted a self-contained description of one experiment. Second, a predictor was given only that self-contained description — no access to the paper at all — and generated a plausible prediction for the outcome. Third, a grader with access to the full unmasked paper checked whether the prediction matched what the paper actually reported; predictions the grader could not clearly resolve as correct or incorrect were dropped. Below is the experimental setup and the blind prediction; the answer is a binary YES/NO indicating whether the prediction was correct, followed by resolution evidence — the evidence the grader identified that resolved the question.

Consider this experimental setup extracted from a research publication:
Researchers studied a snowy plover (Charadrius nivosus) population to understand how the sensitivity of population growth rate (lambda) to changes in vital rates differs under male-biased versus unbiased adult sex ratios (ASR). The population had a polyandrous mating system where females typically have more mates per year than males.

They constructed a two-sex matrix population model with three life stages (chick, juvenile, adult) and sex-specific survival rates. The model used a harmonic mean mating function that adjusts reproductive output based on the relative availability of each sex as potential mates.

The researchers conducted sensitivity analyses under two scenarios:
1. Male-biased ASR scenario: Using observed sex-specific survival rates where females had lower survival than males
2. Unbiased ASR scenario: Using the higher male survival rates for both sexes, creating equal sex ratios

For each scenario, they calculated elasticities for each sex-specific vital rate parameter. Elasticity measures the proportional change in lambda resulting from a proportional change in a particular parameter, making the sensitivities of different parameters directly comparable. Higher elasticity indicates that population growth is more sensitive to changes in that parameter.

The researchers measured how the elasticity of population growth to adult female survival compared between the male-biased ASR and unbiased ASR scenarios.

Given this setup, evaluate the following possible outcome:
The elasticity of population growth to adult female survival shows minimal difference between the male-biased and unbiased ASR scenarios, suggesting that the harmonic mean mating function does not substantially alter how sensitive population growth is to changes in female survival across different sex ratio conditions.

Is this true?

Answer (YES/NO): NO